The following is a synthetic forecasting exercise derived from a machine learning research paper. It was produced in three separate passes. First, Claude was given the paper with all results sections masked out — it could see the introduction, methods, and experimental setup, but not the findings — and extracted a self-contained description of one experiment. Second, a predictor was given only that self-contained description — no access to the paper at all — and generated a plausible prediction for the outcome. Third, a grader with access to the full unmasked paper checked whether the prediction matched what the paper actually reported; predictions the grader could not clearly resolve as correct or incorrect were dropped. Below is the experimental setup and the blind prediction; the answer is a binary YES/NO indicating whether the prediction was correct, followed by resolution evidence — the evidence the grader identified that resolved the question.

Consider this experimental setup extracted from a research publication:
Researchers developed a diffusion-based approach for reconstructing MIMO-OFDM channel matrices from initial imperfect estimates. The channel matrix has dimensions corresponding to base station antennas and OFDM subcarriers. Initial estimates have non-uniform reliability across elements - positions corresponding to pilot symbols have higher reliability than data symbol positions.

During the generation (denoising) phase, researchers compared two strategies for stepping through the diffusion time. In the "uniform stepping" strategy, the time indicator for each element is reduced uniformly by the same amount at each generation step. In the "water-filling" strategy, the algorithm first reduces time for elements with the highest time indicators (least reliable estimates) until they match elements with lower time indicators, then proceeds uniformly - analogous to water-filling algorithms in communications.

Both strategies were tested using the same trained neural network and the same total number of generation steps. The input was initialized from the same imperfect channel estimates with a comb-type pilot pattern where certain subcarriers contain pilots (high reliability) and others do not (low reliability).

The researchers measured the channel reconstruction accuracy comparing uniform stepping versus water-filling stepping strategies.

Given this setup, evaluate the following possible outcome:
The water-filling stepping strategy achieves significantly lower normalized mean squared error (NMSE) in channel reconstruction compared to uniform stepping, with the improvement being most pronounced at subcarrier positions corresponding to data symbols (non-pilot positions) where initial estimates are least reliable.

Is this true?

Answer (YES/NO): NO